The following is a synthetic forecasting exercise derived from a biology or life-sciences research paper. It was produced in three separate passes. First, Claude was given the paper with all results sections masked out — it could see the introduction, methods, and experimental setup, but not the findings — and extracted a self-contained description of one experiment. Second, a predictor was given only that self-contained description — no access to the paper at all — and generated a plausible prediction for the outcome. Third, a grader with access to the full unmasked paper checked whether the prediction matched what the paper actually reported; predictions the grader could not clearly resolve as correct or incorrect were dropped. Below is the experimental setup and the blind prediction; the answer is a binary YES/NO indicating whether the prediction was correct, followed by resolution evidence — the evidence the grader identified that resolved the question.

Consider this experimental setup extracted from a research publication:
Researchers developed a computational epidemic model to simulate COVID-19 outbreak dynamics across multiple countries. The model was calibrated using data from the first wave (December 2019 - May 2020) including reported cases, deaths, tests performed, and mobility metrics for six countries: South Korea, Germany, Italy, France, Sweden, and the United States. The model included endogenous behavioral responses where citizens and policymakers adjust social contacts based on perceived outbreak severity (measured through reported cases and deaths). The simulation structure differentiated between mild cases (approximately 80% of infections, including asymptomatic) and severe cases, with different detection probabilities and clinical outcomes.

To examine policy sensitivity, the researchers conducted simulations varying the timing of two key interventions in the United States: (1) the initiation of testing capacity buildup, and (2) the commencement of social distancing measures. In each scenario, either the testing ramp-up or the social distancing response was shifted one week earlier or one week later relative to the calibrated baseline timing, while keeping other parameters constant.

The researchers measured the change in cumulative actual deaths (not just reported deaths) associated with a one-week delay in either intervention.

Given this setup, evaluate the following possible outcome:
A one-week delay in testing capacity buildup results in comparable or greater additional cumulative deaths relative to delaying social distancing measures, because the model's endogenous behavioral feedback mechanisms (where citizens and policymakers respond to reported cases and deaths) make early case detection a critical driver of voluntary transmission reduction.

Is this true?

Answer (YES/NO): YES